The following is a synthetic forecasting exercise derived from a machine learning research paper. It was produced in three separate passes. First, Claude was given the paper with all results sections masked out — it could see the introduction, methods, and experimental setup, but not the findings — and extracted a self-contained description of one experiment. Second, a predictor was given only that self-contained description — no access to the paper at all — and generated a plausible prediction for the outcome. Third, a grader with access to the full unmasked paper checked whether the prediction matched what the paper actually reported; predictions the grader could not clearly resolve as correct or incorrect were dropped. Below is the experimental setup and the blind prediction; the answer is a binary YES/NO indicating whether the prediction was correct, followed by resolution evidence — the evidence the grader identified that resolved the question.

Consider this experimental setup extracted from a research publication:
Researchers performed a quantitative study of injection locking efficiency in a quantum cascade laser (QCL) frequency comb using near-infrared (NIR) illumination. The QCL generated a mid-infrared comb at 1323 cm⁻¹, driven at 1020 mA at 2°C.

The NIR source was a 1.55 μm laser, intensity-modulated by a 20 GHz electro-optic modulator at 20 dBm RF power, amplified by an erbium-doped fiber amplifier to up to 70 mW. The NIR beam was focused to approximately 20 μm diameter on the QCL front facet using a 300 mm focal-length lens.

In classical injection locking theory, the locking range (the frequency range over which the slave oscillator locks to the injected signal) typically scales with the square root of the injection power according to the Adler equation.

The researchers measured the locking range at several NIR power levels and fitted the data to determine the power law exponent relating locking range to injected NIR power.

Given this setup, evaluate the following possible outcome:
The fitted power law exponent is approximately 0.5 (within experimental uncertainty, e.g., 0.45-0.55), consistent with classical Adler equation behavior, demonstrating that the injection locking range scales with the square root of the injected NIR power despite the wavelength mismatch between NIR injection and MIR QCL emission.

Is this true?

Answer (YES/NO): NO